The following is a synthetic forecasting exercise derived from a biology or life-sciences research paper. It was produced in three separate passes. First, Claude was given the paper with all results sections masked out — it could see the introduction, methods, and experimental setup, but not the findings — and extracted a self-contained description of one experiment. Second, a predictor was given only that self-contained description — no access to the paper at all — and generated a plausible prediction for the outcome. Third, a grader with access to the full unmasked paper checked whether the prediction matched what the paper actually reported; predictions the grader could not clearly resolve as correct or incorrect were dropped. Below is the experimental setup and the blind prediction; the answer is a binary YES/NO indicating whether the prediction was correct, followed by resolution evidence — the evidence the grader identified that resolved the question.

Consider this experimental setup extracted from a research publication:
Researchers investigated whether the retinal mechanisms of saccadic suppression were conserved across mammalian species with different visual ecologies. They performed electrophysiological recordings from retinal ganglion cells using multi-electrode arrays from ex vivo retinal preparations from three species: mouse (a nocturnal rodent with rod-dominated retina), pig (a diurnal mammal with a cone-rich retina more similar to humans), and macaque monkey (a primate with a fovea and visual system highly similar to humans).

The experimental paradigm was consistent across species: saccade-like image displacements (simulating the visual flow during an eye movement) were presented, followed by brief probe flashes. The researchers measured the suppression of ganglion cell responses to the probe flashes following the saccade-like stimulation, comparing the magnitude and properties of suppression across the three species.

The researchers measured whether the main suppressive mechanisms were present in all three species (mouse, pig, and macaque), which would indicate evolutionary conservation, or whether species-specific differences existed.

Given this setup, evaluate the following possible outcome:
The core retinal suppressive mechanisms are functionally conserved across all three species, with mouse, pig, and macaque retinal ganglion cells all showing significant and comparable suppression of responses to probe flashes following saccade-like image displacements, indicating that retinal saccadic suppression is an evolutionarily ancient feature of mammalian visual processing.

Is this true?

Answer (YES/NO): YES